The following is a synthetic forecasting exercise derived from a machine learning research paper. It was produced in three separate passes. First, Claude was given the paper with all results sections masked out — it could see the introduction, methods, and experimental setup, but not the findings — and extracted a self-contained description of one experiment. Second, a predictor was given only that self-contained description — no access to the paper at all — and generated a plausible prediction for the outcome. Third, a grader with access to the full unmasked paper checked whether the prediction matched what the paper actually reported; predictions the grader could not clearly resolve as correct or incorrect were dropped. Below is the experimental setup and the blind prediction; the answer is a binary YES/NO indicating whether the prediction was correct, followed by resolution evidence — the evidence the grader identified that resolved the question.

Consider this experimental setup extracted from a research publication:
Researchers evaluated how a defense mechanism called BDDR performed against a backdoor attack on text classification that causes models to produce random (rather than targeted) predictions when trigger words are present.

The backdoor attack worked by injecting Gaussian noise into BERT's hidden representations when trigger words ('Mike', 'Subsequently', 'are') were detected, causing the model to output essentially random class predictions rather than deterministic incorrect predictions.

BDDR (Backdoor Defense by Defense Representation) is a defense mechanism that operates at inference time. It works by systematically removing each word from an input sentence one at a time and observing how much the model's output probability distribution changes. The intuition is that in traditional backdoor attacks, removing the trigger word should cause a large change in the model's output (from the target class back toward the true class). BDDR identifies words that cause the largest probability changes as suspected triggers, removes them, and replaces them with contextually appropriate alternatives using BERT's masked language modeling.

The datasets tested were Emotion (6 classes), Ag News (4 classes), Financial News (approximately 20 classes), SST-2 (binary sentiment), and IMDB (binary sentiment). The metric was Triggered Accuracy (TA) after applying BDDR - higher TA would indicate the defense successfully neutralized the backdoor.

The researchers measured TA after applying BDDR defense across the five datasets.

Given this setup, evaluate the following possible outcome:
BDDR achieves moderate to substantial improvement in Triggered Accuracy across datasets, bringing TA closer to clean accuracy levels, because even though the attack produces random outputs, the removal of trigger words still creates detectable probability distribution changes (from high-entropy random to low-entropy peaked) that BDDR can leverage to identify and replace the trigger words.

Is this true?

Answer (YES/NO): NO